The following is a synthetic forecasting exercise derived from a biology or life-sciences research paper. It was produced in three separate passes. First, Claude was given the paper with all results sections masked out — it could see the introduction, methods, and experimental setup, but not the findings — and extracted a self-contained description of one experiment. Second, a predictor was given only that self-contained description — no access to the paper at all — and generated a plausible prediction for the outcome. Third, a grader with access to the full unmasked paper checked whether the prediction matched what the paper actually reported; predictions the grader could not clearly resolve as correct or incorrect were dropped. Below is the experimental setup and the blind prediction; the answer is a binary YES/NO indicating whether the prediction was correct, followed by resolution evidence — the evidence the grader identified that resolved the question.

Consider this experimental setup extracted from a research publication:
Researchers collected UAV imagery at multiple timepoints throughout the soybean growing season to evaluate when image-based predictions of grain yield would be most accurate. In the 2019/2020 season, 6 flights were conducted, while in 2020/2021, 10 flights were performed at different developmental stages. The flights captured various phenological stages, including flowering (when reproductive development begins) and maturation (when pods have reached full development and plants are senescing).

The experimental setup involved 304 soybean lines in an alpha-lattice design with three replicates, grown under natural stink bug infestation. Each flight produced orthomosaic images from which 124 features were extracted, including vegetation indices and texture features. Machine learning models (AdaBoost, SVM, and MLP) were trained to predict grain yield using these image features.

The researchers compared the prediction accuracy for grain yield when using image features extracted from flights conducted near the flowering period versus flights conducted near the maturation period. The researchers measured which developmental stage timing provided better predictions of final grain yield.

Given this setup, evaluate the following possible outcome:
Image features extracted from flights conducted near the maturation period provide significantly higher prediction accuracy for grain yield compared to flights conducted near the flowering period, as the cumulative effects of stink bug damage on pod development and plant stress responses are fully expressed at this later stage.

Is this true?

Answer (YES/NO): NO